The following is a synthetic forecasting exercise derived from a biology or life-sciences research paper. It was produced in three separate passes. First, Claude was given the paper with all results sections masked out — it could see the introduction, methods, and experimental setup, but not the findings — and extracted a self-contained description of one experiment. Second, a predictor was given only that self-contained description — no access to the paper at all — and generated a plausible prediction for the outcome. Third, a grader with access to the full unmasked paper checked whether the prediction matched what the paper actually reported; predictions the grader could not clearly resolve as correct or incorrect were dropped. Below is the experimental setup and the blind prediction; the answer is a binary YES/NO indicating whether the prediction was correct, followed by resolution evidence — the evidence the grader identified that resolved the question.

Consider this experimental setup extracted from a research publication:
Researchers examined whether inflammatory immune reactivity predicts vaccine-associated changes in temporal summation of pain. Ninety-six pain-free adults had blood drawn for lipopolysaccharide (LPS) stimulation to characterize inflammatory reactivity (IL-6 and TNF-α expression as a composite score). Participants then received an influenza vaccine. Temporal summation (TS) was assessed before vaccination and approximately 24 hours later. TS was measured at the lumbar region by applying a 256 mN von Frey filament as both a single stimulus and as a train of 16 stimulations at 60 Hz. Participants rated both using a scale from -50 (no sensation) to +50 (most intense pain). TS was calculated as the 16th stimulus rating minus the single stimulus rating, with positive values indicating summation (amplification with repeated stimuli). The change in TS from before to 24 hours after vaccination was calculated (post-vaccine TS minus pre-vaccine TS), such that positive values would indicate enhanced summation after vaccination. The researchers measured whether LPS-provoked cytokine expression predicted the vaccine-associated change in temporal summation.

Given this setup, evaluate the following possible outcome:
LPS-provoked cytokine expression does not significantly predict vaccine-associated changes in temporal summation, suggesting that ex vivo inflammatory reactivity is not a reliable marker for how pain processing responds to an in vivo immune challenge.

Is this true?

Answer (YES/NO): YES